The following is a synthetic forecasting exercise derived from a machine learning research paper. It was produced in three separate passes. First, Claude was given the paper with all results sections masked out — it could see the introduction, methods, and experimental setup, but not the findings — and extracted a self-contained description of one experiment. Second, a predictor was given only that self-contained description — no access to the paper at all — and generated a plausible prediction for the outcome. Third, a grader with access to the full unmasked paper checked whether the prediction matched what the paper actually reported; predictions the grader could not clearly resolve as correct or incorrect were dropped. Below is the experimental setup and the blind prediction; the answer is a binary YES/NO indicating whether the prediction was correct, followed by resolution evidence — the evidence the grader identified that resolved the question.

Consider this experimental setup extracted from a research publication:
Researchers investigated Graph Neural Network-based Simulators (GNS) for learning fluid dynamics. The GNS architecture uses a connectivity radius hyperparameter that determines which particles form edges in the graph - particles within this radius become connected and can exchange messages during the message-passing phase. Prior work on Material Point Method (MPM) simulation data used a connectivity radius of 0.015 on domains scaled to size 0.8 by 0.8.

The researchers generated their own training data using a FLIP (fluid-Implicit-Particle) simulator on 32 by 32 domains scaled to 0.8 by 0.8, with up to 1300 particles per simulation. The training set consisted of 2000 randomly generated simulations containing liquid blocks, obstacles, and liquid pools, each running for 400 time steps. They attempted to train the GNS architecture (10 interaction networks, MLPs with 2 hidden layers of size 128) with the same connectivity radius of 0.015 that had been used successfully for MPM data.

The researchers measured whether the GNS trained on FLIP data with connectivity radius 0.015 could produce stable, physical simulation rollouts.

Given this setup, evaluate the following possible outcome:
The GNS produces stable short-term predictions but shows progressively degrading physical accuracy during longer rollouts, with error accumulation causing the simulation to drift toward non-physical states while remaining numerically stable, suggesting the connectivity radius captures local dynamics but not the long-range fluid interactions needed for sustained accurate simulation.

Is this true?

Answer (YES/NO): NO